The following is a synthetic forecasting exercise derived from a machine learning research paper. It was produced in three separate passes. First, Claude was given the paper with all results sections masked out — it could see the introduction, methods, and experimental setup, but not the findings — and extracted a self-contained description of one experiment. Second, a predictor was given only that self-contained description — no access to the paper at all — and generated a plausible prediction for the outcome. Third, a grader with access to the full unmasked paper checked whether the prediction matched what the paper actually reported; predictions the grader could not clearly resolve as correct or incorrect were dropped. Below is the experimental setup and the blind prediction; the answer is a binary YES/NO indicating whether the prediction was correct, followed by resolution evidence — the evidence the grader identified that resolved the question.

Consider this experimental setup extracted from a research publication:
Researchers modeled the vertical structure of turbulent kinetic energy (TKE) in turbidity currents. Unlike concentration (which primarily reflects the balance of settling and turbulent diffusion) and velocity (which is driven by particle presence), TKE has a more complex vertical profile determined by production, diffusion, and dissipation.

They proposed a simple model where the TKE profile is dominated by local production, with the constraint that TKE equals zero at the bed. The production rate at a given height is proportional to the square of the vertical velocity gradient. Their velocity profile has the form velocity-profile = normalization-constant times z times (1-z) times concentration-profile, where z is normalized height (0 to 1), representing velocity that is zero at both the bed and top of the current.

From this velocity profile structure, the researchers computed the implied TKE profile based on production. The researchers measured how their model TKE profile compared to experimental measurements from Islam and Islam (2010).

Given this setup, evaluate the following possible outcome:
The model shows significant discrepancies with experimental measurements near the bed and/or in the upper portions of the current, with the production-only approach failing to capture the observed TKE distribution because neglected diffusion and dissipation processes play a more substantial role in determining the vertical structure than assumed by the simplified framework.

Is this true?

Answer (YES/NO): NO